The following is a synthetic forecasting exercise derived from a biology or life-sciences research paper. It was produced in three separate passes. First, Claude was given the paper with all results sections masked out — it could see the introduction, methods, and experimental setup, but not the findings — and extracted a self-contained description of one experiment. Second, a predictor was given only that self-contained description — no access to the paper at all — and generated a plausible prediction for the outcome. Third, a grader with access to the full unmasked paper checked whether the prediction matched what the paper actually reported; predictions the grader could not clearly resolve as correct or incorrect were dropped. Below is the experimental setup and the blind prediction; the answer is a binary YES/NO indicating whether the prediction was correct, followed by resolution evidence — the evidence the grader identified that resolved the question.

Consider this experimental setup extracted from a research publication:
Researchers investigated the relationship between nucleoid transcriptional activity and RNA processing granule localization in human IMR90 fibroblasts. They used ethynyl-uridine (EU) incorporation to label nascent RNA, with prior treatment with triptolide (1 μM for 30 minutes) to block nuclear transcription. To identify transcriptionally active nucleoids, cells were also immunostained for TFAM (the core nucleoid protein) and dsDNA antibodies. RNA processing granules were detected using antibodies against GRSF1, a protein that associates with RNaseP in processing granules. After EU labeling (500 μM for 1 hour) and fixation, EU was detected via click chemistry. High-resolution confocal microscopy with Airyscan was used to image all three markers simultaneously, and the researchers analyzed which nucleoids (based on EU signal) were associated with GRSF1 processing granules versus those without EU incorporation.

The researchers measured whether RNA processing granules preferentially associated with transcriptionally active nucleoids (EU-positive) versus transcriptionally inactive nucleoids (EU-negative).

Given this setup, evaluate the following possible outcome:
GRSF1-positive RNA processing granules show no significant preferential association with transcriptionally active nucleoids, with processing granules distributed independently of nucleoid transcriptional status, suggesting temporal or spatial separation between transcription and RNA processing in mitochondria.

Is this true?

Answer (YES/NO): NO